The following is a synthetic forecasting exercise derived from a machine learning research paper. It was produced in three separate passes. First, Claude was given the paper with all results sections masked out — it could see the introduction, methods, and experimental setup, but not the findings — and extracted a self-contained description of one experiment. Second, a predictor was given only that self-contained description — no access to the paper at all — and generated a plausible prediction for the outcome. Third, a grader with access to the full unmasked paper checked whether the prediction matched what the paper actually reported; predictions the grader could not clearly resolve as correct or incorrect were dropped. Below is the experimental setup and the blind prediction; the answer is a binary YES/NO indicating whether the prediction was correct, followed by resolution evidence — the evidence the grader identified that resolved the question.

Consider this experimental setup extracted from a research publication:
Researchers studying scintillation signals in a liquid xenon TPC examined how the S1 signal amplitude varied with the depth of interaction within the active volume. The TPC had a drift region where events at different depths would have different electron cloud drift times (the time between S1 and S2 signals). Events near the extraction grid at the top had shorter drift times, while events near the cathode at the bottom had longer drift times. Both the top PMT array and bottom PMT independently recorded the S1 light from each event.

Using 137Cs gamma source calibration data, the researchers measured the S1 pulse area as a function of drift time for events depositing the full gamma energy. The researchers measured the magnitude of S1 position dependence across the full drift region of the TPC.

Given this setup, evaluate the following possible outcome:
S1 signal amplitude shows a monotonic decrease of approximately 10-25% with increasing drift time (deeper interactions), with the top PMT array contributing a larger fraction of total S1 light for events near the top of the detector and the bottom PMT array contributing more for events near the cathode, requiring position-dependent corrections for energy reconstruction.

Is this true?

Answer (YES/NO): NO